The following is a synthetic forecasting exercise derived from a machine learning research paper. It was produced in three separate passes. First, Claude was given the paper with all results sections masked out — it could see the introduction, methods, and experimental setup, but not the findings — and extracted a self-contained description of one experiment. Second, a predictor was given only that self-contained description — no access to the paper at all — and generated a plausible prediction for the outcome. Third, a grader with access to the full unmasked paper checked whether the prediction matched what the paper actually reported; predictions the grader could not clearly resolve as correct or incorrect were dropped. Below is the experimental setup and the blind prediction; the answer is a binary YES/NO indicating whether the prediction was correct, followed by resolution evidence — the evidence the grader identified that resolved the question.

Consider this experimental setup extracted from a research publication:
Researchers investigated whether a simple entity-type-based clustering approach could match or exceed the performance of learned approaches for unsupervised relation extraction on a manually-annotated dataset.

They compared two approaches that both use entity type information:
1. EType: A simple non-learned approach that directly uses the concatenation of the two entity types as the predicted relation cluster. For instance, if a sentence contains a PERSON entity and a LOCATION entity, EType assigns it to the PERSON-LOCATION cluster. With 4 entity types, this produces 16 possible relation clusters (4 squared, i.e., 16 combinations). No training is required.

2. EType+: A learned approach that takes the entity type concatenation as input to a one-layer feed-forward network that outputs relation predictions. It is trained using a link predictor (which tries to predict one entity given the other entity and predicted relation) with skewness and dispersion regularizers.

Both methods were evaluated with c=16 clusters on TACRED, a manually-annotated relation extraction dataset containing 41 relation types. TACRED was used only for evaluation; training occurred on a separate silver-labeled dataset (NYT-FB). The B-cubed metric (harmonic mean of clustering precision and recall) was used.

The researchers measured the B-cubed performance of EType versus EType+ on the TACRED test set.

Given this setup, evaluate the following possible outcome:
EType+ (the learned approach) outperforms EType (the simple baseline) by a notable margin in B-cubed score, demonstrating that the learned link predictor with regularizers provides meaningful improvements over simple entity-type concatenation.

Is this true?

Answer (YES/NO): NO